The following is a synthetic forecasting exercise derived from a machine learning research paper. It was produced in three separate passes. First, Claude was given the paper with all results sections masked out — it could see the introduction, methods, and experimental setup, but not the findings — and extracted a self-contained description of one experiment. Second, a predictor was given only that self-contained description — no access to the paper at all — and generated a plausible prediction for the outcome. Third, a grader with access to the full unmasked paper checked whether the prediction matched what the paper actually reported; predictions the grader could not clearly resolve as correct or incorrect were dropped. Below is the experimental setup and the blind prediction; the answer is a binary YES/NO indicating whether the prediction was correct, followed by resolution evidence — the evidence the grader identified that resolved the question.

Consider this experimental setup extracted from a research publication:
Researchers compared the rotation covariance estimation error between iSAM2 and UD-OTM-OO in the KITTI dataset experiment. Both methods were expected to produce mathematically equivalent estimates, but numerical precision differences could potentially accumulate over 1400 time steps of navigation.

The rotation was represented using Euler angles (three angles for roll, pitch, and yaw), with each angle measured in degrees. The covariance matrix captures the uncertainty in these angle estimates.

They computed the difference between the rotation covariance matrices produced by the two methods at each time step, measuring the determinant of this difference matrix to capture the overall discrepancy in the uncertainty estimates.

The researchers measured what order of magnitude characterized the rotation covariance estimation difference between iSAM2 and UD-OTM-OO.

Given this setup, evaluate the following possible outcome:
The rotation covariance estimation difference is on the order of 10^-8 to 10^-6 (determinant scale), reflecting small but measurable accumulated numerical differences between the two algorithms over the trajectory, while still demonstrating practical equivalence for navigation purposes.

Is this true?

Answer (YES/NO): NO